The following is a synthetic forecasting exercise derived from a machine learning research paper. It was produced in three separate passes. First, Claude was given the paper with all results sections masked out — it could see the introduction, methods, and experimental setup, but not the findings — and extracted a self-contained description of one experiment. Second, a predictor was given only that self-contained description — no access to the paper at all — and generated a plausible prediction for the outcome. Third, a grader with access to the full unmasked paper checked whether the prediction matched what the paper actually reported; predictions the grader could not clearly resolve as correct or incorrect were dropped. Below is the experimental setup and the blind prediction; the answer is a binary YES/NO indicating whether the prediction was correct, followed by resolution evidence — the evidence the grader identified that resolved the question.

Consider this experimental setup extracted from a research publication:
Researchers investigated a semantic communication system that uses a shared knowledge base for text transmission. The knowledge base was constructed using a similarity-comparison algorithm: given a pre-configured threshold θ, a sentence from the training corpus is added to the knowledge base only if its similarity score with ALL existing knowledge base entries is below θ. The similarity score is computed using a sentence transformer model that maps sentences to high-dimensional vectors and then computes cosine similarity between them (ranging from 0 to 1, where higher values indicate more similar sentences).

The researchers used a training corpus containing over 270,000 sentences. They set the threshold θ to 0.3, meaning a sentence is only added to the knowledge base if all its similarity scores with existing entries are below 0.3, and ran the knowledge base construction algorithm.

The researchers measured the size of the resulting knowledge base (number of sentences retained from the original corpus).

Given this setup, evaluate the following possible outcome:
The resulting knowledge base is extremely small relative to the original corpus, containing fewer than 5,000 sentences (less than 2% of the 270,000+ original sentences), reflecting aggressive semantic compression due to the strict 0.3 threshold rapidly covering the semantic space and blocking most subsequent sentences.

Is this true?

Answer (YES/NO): YES